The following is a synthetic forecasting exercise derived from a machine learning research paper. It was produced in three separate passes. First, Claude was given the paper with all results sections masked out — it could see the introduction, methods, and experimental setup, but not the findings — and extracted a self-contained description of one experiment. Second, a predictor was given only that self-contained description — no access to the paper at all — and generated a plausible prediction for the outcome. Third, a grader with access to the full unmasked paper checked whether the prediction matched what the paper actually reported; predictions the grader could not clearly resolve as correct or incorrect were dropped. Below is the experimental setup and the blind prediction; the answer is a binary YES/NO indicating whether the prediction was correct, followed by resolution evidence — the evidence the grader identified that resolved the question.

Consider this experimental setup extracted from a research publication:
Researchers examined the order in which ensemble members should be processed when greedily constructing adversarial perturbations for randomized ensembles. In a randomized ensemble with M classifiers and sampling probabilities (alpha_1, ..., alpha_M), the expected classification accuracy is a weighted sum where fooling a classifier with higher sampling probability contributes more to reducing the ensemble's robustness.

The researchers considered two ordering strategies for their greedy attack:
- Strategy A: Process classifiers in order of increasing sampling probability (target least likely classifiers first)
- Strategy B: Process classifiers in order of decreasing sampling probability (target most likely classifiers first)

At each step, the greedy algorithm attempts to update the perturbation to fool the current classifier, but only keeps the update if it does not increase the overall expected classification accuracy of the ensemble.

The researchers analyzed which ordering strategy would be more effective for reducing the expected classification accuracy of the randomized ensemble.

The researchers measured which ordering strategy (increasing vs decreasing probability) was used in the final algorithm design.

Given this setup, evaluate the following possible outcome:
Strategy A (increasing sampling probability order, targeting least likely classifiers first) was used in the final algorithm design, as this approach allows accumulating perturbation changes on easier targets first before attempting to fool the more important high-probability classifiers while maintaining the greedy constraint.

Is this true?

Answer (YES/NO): NO